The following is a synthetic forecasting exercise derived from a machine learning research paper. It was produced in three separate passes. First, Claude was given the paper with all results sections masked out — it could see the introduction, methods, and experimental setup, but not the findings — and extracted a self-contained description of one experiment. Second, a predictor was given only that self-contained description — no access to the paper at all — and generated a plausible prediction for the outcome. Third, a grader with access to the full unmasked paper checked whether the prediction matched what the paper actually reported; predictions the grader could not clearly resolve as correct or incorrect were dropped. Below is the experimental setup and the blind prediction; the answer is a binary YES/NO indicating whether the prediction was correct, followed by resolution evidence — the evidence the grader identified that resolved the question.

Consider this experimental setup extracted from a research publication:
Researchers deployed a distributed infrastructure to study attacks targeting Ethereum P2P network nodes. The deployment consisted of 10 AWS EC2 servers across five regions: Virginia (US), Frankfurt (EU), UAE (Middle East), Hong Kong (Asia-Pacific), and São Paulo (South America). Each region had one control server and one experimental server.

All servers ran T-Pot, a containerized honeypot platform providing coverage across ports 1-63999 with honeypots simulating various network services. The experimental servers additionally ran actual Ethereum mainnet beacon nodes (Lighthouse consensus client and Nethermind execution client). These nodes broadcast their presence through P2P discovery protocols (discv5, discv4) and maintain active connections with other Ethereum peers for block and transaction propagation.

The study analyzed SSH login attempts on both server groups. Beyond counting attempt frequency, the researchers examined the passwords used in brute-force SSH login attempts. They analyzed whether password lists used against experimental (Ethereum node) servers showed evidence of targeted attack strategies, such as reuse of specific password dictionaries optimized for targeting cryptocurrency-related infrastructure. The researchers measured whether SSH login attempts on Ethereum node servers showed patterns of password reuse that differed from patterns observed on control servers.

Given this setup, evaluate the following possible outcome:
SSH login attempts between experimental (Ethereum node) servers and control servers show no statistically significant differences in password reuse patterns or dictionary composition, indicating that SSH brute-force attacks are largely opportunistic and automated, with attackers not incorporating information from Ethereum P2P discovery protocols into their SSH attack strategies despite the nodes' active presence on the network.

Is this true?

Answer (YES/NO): NO